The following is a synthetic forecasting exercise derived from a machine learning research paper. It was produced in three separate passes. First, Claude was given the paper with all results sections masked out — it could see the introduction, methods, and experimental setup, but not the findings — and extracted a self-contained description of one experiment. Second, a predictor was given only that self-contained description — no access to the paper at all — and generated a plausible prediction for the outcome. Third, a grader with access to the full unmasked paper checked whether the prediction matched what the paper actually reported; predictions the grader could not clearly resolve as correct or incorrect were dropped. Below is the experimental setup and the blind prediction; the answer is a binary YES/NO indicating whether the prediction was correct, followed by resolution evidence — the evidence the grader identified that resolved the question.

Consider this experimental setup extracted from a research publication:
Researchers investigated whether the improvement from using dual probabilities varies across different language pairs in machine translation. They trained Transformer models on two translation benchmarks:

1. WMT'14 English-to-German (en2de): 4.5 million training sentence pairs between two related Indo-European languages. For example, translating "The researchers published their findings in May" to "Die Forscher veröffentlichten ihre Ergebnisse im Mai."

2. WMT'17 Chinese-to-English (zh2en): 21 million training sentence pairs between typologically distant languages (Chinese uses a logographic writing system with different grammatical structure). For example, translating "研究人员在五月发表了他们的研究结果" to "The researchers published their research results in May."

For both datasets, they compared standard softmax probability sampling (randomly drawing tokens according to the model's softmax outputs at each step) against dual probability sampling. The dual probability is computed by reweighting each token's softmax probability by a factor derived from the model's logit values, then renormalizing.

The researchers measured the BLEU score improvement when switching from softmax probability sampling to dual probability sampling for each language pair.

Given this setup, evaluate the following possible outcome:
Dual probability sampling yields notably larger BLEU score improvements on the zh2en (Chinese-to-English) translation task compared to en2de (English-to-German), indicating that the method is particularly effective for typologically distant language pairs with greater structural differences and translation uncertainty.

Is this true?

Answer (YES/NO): NO